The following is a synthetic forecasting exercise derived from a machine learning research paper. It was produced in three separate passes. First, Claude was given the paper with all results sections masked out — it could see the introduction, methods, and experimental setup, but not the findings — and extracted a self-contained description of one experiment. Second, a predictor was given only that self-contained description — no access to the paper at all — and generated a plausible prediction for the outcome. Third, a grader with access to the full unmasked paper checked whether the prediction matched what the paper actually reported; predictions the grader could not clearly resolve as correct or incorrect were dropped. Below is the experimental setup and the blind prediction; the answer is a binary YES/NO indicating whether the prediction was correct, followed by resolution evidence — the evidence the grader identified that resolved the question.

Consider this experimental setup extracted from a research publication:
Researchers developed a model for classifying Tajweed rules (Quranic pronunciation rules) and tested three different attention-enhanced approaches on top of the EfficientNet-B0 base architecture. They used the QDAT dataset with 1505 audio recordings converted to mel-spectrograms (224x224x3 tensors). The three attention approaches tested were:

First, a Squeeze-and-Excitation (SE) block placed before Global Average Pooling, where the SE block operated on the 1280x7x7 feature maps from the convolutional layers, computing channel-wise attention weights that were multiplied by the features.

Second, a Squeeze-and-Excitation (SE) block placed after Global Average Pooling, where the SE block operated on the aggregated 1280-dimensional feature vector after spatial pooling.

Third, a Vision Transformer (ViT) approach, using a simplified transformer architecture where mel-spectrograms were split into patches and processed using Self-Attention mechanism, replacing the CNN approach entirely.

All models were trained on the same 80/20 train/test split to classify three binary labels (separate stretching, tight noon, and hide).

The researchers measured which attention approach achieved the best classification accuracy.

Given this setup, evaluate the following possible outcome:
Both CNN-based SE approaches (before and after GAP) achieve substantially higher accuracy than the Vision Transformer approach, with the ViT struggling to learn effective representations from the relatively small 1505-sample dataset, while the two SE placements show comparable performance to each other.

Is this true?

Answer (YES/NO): NO